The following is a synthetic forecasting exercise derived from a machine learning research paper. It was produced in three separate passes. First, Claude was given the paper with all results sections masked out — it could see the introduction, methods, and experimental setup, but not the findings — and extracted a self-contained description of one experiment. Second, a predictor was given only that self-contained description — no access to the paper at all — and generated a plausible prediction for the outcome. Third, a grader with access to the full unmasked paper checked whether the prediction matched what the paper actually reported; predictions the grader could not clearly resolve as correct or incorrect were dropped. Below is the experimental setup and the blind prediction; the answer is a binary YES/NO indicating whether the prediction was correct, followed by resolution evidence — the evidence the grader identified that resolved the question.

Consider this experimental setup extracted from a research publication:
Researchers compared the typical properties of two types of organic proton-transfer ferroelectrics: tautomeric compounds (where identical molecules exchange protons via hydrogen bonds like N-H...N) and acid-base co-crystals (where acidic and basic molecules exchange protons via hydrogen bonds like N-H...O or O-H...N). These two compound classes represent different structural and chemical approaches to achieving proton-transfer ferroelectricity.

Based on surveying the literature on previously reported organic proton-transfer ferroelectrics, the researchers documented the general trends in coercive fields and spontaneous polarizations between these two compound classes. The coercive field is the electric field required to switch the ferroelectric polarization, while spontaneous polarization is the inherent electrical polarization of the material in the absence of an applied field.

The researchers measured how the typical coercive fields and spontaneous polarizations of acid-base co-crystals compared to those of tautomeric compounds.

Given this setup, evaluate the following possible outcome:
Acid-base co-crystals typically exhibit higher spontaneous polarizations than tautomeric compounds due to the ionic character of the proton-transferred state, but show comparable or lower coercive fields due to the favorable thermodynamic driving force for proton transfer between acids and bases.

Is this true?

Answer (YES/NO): NO